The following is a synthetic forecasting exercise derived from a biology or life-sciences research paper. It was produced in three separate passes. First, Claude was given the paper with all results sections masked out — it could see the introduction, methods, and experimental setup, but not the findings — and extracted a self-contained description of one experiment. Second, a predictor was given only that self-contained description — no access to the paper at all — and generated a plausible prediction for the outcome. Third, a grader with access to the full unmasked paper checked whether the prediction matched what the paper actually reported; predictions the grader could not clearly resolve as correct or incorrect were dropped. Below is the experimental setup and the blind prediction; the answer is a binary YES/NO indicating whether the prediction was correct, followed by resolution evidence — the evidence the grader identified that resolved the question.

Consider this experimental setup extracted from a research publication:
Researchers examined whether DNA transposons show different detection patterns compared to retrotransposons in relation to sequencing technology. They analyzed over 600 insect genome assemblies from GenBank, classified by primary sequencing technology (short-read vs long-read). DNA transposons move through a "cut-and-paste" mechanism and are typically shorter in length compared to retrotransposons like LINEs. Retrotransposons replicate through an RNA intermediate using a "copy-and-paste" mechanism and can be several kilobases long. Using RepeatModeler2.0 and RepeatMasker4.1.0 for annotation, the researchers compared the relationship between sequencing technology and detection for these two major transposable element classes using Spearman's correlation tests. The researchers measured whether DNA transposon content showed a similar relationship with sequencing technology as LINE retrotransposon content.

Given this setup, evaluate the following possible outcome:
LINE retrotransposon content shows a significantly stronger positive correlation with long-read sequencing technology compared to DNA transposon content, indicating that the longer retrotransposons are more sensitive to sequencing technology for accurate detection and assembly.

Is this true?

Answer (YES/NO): NO